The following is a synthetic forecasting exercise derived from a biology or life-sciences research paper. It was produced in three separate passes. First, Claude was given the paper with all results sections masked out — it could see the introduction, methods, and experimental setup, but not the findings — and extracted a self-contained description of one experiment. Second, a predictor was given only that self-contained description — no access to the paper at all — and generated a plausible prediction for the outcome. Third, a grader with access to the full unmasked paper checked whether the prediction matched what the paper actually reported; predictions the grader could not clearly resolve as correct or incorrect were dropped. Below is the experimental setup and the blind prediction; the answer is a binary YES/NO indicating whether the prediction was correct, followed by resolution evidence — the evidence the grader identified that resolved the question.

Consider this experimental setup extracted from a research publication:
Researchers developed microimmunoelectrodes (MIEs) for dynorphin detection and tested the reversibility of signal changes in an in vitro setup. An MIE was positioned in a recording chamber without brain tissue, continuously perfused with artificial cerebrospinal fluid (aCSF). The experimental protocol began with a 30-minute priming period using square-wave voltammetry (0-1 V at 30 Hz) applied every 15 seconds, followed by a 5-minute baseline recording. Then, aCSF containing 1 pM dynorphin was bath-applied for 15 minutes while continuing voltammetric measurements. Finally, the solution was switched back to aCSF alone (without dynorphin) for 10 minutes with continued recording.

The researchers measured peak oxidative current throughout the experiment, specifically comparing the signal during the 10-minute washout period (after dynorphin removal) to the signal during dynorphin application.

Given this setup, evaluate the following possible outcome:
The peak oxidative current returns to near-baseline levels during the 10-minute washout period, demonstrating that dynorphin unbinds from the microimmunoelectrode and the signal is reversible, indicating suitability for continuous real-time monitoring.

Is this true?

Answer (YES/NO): YES